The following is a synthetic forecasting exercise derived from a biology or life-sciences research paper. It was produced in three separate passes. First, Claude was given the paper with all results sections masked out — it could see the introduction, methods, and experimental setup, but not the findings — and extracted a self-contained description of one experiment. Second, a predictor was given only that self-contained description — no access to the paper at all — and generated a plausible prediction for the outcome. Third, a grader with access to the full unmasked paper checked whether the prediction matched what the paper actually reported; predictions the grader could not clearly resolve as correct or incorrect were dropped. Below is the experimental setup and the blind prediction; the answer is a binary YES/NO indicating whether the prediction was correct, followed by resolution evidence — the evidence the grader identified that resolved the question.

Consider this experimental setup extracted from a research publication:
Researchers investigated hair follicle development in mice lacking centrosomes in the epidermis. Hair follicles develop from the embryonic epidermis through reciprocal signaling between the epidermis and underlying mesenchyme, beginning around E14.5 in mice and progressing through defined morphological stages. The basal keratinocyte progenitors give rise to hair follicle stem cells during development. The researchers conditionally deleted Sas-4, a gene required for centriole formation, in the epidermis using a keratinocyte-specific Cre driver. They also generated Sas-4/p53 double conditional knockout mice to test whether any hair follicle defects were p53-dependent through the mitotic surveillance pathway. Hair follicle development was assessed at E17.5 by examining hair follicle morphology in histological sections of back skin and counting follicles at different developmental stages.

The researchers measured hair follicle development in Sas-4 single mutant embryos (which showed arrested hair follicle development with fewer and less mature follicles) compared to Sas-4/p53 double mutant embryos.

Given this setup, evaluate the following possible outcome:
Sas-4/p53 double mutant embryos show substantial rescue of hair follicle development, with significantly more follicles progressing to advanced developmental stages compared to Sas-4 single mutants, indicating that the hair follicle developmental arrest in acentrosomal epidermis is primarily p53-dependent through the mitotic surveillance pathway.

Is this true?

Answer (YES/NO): YES